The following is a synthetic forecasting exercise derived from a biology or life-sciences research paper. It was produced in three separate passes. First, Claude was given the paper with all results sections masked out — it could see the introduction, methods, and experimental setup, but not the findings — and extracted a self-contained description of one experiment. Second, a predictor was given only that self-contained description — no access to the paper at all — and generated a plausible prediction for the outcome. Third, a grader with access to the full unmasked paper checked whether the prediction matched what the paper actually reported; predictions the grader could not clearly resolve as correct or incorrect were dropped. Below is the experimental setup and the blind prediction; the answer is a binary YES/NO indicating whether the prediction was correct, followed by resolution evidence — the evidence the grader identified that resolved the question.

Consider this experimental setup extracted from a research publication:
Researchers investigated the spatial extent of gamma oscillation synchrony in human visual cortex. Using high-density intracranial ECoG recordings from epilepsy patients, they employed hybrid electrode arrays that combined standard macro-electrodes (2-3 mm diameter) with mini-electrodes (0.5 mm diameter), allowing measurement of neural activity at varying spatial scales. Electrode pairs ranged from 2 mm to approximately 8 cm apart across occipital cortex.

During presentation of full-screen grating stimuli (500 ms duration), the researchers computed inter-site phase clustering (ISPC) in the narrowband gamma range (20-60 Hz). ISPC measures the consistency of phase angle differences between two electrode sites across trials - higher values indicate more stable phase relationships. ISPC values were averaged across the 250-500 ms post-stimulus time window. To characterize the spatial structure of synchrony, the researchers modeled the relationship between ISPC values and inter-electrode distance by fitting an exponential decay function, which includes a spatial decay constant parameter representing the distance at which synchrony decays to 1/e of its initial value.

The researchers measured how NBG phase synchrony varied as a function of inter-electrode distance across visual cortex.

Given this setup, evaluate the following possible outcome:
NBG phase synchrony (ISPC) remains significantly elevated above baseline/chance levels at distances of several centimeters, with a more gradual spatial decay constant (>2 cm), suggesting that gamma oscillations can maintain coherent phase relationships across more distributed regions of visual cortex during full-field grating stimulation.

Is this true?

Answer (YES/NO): NO